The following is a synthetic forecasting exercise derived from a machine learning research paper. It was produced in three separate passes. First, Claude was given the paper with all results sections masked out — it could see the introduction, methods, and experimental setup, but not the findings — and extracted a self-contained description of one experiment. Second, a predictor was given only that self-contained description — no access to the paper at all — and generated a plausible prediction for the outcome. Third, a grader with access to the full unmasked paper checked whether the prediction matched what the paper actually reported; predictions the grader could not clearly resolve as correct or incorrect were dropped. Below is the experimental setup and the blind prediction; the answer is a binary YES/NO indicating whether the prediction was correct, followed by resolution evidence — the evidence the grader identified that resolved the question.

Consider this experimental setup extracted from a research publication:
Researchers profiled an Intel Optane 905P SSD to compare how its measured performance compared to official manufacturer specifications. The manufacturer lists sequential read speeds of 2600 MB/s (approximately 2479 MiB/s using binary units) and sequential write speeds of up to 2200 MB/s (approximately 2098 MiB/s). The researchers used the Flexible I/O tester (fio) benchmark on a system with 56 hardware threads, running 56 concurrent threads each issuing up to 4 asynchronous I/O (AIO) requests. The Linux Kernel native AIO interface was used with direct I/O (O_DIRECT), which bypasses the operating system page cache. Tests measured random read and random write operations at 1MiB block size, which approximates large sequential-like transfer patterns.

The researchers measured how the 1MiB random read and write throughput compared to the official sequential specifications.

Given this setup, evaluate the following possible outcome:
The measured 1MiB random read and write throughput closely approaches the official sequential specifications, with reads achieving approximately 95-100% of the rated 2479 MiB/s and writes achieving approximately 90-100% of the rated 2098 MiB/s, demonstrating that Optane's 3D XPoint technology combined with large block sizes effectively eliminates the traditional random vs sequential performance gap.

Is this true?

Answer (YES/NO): NO